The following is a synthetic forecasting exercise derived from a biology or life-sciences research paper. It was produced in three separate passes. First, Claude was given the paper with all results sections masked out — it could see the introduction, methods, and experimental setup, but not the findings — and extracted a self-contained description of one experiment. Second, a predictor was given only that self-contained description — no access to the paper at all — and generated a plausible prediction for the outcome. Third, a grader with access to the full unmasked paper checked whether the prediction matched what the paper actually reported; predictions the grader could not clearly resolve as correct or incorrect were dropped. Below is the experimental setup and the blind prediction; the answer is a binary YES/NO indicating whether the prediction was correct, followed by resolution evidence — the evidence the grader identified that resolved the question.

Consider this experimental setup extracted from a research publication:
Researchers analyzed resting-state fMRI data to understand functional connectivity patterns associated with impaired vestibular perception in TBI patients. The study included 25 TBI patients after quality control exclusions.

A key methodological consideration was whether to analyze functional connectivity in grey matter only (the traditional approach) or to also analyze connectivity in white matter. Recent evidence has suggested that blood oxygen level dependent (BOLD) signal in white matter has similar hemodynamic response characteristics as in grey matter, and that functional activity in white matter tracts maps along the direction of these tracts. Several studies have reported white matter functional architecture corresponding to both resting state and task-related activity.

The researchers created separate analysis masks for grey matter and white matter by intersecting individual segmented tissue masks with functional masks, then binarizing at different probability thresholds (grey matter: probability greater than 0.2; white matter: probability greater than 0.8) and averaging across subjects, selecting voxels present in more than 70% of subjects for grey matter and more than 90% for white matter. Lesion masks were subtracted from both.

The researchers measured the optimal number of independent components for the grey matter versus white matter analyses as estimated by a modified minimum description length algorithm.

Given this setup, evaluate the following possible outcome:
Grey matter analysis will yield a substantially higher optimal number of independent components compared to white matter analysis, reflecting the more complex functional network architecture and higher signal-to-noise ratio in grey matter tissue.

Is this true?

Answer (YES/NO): YES